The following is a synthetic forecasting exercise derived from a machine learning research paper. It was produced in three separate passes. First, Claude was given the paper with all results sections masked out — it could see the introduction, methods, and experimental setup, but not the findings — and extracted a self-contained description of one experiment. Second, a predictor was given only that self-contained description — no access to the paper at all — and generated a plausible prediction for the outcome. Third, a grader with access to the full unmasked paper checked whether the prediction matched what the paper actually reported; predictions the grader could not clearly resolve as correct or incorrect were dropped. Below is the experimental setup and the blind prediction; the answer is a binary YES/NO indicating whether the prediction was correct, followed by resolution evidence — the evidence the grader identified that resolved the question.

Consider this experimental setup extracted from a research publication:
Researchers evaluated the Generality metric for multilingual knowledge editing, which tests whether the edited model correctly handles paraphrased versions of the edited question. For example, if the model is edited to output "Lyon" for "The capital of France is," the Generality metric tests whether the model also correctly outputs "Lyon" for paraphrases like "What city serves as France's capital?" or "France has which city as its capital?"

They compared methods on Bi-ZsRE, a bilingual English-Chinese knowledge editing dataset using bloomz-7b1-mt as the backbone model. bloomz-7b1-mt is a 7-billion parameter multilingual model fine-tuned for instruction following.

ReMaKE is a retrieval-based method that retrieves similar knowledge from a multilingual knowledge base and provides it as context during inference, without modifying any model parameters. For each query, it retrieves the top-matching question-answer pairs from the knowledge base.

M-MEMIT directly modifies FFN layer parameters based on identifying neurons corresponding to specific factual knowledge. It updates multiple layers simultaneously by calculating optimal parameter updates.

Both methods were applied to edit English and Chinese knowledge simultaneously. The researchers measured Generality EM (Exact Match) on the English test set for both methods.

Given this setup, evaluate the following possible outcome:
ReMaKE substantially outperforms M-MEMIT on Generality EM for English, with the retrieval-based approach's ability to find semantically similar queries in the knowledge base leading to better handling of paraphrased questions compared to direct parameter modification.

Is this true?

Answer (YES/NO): NO